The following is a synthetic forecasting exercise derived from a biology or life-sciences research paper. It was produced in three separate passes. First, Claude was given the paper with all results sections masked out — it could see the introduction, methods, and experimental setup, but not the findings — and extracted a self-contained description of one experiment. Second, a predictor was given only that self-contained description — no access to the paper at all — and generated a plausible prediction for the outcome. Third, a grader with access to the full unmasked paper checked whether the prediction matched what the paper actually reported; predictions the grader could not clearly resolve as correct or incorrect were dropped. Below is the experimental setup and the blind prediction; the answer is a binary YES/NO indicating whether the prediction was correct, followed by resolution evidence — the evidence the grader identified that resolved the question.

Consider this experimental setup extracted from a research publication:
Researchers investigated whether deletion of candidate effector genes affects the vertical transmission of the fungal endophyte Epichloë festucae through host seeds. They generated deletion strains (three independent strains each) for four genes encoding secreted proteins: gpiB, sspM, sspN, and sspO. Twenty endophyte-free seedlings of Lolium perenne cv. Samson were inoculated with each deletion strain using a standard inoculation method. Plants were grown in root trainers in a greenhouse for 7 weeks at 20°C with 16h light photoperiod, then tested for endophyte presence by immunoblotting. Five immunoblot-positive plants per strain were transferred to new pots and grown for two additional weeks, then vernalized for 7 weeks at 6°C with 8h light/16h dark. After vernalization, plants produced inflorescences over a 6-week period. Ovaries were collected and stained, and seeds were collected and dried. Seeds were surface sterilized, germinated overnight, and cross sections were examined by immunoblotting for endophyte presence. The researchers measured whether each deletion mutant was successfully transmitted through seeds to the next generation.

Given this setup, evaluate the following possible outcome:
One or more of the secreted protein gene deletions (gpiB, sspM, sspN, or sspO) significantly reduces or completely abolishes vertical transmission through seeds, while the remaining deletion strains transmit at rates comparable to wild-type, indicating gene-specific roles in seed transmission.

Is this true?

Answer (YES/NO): YES